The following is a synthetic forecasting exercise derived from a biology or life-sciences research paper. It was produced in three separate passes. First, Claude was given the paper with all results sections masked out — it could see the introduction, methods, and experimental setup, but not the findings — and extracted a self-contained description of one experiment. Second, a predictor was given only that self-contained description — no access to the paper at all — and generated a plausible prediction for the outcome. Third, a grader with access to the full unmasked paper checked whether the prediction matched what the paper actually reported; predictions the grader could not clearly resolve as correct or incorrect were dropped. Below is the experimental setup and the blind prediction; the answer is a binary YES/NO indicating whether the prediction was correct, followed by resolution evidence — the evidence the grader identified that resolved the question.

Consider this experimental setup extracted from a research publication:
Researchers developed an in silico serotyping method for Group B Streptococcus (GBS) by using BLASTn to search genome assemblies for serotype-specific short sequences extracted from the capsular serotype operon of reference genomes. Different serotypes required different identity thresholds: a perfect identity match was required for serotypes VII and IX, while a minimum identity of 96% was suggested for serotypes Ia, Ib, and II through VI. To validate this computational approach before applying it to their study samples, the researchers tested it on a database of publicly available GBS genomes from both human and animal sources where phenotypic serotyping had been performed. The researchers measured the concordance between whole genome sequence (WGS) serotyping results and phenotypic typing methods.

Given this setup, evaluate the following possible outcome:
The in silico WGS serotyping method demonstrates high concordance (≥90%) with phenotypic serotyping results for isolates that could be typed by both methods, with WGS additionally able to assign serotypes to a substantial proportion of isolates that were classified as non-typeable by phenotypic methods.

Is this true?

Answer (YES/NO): NO